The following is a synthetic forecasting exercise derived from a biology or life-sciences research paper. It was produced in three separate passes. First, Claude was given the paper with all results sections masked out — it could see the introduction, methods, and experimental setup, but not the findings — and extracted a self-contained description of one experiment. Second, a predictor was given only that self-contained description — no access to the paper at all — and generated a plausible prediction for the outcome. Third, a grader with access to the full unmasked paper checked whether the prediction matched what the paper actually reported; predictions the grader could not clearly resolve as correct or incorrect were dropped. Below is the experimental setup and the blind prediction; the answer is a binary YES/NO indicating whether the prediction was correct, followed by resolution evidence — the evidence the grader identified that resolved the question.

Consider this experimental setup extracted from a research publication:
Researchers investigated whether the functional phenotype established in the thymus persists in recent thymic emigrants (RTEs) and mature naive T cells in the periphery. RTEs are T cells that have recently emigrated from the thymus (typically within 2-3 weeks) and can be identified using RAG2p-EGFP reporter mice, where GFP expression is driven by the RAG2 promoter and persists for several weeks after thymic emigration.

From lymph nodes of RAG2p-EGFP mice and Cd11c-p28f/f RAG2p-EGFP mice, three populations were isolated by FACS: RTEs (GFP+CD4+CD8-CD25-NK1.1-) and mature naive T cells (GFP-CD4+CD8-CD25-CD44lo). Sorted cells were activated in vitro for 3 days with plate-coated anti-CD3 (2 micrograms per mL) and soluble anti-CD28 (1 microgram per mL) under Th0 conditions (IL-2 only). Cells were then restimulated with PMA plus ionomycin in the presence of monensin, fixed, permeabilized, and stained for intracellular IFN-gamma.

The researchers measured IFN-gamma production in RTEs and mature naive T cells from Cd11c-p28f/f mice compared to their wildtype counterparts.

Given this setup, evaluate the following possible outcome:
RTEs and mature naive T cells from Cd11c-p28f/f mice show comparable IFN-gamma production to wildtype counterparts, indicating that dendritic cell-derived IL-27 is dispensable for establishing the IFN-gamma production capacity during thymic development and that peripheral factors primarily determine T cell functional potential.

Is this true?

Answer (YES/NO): NO